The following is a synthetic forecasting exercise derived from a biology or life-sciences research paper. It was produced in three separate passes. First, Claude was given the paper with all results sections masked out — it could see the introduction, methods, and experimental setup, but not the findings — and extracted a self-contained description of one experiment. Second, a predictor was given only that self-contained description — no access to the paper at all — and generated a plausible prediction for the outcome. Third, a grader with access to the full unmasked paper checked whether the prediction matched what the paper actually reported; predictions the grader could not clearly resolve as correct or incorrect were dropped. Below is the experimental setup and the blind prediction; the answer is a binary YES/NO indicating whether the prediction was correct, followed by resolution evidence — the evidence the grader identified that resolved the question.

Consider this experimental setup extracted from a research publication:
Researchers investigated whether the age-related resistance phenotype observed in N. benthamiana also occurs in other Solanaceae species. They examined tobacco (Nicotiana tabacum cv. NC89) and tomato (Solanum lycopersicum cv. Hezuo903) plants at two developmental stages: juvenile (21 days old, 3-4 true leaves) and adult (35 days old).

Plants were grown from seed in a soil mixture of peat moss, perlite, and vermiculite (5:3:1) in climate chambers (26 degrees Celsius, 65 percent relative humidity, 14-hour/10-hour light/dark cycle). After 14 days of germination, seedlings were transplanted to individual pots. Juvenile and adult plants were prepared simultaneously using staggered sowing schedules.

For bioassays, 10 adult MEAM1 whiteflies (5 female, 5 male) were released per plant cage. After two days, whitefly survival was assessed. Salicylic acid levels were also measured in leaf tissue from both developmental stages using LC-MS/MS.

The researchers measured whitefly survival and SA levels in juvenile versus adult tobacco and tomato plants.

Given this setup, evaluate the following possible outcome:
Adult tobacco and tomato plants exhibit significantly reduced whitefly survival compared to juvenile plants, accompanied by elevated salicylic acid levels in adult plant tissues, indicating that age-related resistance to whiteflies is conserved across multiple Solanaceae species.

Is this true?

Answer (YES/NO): NO